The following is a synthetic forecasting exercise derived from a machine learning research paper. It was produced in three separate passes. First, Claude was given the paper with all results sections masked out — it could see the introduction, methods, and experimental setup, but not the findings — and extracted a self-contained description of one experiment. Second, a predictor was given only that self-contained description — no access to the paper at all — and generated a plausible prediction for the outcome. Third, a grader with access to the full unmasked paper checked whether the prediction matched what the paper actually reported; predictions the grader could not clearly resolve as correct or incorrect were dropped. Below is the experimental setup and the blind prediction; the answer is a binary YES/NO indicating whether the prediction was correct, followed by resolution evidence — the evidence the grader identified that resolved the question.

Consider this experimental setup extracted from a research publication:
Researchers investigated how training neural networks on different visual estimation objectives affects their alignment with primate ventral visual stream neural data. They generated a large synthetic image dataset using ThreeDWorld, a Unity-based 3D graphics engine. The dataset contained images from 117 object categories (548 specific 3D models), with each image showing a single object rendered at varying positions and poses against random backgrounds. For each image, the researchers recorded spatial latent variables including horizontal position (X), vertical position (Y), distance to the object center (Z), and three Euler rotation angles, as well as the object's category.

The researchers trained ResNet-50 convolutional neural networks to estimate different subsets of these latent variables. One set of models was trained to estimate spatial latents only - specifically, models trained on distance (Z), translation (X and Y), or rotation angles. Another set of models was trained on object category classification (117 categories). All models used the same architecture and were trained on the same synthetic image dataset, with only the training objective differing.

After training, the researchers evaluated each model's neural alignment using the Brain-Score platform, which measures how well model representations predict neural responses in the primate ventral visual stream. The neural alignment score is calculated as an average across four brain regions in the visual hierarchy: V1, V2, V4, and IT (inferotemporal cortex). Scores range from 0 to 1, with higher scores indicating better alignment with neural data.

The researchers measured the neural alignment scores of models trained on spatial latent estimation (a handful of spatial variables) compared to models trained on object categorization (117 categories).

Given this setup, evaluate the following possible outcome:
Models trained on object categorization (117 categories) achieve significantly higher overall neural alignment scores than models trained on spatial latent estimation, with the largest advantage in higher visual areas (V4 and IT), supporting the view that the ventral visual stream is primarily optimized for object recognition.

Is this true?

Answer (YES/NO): NO